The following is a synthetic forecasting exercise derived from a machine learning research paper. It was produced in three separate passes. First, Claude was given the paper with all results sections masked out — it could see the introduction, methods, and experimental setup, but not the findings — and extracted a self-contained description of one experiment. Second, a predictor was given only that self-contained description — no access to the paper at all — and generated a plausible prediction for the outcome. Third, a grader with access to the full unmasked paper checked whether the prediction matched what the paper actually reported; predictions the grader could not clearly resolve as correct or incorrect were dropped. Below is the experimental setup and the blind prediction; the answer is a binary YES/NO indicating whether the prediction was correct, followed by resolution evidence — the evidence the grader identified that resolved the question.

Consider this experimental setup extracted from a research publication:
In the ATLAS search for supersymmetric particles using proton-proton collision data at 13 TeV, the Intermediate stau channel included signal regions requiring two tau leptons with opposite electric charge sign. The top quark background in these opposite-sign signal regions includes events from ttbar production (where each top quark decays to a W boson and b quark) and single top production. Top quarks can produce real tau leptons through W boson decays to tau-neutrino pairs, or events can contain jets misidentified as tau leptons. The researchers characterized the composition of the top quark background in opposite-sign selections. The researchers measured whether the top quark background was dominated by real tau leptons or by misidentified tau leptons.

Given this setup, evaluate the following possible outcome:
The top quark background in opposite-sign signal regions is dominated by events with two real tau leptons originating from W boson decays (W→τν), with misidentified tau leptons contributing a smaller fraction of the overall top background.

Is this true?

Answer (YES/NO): YES